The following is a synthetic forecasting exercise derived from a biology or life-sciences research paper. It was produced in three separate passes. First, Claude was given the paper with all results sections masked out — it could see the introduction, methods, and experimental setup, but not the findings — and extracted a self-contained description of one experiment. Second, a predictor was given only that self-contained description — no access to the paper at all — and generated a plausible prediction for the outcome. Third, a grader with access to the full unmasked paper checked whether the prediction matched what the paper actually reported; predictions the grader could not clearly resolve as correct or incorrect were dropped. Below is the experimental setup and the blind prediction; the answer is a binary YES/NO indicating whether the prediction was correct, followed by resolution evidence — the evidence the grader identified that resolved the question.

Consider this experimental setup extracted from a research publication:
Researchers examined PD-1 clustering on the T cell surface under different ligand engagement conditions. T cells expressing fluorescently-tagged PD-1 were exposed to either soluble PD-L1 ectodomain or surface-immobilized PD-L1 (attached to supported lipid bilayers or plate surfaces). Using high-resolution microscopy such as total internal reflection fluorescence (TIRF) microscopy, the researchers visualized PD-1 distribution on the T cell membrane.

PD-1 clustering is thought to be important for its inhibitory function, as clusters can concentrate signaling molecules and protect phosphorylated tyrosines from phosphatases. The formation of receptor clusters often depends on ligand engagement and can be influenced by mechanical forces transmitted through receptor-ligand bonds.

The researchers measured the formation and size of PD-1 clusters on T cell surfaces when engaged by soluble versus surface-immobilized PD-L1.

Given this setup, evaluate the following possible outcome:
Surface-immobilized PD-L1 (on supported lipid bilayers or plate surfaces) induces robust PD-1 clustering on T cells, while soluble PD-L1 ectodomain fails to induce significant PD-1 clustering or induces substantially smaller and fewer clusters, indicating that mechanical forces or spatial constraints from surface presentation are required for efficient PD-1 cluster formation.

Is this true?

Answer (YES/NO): YES